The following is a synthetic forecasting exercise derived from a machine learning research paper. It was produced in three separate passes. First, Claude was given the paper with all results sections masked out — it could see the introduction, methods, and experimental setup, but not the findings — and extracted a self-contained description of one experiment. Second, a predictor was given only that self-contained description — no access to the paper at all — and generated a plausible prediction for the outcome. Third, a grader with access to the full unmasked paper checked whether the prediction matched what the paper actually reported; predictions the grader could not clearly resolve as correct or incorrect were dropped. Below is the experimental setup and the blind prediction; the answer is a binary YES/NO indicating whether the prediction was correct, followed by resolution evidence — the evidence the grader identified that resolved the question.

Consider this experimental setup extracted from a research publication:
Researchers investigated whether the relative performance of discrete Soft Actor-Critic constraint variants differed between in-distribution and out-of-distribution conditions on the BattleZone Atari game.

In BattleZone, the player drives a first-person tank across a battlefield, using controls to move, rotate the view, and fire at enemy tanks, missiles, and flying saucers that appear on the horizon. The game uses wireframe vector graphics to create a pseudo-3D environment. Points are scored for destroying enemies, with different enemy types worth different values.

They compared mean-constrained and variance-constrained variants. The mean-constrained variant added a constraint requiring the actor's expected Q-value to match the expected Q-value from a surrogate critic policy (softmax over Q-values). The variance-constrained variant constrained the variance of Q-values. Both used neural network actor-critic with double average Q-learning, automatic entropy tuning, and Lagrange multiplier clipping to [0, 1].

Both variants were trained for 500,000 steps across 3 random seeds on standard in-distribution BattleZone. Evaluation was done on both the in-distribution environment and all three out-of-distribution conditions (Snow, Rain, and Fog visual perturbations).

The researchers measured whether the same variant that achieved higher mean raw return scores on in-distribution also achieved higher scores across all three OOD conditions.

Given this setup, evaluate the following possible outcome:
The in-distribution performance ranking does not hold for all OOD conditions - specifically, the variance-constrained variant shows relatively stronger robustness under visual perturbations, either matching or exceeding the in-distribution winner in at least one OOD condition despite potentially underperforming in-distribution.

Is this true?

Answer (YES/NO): NO